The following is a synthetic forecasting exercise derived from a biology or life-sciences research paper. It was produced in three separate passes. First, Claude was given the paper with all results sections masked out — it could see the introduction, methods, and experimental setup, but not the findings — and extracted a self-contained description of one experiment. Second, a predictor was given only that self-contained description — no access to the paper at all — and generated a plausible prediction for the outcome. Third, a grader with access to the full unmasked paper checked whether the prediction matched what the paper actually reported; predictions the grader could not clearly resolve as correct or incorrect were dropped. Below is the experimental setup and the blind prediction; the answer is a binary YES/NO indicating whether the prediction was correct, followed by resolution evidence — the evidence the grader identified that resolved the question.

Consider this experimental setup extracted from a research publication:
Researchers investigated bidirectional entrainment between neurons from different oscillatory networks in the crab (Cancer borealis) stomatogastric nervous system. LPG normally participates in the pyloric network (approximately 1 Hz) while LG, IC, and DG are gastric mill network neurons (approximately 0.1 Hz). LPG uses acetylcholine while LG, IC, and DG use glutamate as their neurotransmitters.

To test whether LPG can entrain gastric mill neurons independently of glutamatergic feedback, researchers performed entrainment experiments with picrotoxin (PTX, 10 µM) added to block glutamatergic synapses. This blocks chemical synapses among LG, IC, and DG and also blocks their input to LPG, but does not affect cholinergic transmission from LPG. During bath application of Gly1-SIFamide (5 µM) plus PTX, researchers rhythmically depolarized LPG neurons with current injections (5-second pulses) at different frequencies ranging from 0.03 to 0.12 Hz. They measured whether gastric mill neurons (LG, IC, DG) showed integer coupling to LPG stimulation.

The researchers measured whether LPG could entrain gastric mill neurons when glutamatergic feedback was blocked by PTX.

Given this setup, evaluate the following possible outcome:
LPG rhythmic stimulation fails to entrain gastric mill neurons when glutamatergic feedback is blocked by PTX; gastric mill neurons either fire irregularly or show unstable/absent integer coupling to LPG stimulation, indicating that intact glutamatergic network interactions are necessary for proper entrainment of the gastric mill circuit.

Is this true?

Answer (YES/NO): NO